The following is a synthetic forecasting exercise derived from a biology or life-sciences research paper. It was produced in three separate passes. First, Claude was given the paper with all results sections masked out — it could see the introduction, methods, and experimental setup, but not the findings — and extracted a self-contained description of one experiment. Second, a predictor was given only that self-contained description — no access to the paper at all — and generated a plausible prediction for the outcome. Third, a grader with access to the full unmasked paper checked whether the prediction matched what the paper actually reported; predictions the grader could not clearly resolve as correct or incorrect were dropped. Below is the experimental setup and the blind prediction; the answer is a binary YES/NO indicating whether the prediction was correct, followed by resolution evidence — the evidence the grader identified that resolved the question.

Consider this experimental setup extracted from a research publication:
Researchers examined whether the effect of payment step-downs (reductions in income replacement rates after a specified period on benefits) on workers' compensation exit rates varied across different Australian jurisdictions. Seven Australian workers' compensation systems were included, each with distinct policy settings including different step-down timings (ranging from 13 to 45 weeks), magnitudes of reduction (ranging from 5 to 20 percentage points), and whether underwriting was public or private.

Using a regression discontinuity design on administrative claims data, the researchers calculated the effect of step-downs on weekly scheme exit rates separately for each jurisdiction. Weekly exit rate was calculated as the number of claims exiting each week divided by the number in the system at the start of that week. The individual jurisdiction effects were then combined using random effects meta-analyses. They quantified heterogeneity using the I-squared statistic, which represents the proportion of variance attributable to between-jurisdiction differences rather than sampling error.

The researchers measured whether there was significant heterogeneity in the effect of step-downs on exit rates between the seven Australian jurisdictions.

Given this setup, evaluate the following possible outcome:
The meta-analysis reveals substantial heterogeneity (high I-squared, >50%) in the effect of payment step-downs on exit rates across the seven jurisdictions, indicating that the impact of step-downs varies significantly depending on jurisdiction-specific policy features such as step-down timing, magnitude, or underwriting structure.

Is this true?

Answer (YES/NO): NO